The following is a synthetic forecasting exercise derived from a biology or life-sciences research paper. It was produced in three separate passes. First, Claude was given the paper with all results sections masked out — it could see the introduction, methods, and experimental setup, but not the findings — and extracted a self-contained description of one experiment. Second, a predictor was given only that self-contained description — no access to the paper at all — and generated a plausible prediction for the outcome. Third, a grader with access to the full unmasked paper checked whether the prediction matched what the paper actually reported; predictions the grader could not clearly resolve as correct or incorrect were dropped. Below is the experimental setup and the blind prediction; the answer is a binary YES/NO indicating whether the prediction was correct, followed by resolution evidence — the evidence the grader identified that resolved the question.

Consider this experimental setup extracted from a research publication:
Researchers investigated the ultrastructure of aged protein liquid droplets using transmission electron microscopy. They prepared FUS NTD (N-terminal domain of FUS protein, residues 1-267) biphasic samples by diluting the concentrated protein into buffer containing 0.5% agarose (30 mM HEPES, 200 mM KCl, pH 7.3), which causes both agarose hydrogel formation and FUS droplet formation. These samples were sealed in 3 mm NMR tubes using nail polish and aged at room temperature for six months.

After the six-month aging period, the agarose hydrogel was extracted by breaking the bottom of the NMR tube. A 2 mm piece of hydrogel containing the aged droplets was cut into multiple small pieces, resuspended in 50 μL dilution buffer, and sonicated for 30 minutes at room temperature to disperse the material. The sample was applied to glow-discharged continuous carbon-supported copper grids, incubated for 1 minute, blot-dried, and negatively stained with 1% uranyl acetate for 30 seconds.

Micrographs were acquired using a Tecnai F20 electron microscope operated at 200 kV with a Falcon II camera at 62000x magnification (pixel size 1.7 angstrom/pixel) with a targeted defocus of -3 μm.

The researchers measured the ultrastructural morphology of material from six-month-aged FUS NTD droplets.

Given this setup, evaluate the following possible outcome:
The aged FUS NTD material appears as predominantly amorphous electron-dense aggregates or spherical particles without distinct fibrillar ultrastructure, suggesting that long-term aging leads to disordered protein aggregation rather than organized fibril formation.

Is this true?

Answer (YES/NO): NO